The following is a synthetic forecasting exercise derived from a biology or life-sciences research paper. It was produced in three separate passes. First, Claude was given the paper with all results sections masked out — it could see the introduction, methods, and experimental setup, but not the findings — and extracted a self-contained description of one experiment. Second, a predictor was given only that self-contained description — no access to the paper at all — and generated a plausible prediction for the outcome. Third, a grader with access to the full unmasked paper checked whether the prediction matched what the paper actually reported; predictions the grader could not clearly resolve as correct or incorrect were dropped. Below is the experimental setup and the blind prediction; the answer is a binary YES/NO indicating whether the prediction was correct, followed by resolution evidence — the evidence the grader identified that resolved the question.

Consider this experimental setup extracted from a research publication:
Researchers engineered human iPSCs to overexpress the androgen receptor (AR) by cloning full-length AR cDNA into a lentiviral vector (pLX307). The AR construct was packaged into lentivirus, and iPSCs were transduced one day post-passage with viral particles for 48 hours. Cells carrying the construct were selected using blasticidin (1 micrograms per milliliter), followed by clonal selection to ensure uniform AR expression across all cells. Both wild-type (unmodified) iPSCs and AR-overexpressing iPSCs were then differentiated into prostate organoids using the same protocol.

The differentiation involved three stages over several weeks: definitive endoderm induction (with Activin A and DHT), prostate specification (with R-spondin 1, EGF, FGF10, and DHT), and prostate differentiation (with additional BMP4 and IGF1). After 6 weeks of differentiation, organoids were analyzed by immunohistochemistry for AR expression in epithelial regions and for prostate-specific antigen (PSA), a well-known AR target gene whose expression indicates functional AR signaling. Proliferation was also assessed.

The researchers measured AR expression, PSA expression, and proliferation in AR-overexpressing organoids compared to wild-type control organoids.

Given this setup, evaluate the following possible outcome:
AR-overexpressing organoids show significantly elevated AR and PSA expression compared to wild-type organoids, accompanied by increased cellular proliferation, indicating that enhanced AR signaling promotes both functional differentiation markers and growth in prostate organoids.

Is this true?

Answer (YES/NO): YES